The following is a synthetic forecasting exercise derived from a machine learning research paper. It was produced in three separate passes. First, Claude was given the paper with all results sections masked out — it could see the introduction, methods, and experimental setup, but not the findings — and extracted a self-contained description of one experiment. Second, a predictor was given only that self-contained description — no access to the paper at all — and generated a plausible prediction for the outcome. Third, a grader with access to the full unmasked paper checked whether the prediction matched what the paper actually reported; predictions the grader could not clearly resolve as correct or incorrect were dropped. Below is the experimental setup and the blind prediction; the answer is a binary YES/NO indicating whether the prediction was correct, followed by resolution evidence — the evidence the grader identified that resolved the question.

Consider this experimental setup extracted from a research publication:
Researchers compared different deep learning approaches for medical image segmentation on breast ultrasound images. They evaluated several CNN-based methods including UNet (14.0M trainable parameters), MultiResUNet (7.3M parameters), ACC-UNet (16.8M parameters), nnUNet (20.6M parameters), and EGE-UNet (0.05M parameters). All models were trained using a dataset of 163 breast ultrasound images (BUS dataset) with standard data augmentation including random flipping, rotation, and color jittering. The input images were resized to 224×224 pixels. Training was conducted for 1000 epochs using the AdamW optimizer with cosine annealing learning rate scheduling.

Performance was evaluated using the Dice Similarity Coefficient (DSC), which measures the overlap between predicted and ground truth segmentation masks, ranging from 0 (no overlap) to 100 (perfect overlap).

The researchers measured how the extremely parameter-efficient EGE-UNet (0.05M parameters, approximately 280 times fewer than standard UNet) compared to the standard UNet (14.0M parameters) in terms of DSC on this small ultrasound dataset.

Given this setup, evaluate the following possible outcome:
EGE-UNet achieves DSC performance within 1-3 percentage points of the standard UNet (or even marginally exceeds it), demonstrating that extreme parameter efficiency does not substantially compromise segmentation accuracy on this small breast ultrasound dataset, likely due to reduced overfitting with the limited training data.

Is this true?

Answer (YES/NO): NO